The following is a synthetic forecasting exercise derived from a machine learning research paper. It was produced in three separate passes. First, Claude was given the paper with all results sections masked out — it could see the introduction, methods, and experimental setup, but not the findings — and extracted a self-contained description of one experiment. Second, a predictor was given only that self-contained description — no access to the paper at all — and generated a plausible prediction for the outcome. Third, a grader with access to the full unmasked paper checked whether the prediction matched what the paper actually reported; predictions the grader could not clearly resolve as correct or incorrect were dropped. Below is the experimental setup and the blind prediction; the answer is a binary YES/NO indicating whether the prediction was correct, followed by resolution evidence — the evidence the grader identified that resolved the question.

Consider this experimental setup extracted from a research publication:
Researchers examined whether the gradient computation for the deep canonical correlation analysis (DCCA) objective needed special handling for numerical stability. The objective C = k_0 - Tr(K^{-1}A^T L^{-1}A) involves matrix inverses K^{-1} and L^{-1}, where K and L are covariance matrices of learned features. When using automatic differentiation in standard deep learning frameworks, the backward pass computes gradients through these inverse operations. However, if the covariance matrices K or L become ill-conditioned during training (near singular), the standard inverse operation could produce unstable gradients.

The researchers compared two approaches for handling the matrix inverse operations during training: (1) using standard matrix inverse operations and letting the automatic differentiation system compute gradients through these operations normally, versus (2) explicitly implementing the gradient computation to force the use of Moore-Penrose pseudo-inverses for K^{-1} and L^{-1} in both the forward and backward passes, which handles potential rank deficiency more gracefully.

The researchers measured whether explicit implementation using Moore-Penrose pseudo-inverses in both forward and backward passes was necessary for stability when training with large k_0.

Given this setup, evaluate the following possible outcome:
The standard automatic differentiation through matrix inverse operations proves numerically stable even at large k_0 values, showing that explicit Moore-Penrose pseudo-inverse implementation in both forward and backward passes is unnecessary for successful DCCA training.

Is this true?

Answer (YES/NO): NO